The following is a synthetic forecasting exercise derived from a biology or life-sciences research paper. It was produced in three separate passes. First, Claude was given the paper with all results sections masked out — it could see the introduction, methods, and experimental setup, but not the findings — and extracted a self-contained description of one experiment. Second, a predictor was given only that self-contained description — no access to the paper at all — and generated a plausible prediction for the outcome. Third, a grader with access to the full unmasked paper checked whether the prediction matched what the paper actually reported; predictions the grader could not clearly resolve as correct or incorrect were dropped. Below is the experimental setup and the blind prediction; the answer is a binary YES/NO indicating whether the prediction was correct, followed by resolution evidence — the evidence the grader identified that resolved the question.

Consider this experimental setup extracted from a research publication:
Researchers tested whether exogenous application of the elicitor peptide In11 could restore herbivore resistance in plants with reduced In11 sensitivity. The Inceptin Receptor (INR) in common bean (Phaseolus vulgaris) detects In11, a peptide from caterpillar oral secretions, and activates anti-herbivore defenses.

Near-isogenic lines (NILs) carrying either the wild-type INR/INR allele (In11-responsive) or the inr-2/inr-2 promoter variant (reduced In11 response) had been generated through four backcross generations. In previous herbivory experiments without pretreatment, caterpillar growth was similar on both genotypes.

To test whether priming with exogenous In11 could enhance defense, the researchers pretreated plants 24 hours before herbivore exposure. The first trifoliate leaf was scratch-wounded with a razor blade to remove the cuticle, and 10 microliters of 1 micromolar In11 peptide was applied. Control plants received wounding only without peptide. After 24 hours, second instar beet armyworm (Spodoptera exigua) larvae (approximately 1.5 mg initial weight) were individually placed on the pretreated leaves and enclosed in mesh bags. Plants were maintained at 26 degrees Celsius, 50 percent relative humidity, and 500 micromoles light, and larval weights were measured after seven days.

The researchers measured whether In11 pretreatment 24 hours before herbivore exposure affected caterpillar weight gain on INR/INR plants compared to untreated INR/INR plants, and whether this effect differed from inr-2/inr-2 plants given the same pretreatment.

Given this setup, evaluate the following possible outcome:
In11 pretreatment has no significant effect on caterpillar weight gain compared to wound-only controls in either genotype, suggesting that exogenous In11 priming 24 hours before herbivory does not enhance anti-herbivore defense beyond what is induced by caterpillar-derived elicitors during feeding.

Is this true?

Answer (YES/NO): NO